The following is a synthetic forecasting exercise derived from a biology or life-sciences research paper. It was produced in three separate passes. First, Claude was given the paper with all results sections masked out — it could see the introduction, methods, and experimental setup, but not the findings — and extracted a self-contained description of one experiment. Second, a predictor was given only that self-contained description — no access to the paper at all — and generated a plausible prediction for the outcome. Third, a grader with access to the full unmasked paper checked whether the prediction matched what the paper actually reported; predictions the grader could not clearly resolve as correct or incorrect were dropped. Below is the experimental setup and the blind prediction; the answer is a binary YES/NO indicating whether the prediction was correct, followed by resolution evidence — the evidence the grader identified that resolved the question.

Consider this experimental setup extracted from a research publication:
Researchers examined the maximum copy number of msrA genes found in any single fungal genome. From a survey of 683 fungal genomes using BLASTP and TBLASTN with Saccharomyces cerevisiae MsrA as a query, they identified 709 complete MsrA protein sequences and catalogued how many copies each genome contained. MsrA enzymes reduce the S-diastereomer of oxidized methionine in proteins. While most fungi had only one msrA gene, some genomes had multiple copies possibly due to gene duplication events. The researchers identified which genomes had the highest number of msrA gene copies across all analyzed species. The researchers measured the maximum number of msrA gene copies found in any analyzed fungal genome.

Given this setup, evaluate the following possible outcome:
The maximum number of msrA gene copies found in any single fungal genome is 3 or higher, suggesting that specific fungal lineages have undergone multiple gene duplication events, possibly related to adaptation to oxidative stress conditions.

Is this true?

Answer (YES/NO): YES